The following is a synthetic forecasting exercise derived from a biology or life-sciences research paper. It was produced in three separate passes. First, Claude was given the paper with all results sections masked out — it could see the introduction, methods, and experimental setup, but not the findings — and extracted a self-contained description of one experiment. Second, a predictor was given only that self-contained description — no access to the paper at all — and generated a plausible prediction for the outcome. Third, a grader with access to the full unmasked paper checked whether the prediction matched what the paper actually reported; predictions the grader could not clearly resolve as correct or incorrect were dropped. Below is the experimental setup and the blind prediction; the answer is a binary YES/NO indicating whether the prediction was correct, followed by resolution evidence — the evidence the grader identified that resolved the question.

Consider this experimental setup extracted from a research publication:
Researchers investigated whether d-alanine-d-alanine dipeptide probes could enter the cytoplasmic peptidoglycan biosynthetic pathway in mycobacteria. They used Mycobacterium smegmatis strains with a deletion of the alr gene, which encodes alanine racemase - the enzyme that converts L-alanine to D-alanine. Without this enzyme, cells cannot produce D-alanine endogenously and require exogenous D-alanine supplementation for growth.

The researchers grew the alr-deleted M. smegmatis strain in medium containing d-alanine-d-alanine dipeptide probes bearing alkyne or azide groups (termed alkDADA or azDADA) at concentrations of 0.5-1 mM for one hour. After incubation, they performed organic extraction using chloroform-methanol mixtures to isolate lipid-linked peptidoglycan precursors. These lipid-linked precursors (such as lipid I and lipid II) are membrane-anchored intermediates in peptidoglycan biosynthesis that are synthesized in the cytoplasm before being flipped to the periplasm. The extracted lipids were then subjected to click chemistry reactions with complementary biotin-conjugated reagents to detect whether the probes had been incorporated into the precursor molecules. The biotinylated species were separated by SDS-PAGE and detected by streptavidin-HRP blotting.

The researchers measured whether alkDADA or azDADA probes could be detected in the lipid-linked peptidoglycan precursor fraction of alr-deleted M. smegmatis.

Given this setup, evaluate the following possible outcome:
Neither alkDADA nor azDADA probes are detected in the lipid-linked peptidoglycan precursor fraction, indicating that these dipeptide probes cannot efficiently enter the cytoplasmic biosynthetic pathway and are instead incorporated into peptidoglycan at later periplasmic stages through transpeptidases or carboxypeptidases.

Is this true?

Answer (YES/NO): NO